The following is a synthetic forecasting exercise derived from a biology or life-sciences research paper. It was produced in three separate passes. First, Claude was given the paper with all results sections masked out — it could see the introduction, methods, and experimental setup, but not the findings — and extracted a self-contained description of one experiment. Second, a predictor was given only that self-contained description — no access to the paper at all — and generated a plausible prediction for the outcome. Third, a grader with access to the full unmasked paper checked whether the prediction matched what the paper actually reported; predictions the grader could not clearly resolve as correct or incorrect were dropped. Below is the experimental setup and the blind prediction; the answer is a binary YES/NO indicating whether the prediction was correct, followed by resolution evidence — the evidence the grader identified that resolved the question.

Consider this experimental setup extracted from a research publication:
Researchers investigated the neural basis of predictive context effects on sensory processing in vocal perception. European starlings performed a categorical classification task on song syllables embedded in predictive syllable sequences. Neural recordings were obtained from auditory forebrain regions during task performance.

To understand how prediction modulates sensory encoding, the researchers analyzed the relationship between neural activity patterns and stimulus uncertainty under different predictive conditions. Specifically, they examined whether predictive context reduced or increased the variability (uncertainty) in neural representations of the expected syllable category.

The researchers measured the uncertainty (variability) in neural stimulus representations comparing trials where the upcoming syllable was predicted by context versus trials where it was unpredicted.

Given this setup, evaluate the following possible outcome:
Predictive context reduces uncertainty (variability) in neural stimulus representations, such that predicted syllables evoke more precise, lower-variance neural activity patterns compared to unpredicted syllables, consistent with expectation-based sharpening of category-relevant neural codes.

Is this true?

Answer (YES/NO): YES